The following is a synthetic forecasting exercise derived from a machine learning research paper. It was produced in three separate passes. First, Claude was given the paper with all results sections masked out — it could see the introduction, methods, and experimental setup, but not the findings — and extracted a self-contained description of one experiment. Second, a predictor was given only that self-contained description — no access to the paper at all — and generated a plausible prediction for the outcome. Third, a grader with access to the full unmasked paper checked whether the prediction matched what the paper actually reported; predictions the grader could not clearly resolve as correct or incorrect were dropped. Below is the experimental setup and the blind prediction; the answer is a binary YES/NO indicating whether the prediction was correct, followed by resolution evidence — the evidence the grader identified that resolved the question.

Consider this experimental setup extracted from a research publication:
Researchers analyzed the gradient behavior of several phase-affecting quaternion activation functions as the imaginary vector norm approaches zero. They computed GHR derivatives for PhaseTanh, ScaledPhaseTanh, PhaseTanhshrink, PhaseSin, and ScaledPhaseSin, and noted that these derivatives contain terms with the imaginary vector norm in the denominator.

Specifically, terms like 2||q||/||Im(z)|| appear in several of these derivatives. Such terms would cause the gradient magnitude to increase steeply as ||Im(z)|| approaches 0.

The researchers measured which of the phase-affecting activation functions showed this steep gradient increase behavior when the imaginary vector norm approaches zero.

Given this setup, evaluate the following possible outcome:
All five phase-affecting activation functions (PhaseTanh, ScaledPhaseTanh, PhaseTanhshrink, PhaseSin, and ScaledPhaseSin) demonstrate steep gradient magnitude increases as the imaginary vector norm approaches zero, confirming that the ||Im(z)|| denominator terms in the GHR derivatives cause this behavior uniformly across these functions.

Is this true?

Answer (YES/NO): NO